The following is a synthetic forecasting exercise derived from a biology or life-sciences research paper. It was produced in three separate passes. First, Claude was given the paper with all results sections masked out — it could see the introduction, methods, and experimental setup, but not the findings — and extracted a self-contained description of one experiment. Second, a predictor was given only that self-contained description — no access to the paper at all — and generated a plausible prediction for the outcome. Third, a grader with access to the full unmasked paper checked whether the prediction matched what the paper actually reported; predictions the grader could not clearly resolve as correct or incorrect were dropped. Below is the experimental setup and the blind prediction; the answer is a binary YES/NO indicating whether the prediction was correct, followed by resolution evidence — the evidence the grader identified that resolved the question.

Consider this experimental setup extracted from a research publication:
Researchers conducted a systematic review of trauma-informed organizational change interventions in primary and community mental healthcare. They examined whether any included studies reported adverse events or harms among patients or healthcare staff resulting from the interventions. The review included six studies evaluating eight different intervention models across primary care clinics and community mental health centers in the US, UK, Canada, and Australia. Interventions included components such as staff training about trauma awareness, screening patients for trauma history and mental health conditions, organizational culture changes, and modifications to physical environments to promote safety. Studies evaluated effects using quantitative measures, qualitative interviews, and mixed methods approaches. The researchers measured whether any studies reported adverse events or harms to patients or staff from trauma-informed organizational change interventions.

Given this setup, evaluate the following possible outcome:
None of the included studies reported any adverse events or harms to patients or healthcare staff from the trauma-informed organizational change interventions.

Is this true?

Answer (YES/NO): YES